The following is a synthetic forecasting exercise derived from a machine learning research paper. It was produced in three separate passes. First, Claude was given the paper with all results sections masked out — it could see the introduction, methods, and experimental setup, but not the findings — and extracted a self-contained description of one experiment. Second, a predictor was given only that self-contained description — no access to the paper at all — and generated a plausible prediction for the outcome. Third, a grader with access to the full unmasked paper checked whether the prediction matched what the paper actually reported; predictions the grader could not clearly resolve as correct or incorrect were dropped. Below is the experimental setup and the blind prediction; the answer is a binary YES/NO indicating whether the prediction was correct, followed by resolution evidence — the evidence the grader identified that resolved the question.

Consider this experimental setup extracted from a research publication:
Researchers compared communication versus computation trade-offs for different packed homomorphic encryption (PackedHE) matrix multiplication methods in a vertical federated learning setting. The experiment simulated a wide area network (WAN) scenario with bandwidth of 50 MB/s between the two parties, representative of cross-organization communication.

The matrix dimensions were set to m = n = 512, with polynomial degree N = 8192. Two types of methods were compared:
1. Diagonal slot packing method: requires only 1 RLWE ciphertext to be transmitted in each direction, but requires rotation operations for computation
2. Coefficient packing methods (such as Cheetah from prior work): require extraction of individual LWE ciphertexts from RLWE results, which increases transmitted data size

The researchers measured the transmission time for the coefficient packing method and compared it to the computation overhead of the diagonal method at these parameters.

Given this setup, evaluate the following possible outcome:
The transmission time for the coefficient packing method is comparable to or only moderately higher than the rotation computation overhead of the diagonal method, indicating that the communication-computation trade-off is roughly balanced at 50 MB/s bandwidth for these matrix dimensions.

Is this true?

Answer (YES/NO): NO